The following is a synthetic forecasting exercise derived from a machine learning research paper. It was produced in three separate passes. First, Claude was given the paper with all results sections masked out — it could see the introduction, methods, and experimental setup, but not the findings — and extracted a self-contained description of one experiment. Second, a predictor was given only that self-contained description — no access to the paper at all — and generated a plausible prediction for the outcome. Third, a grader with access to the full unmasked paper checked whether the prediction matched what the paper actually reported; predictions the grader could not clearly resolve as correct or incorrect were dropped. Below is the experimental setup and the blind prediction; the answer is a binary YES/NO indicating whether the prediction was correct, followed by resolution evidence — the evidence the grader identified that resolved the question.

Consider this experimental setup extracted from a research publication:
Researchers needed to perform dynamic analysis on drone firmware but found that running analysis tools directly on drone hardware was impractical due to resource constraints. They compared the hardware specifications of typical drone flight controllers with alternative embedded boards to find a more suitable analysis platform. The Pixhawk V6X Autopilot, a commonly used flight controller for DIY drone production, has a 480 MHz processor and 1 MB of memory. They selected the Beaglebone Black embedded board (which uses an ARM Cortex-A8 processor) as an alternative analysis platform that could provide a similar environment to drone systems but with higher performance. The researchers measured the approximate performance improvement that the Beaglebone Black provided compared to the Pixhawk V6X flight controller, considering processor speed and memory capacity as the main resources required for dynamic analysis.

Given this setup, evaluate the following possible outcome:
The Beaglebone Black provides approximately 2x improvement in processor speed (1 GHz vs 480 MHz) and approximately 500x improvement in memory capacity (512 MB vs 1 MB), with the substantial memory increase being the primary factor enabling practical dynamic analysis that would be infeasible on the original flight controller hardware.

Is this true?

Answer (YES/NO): NO